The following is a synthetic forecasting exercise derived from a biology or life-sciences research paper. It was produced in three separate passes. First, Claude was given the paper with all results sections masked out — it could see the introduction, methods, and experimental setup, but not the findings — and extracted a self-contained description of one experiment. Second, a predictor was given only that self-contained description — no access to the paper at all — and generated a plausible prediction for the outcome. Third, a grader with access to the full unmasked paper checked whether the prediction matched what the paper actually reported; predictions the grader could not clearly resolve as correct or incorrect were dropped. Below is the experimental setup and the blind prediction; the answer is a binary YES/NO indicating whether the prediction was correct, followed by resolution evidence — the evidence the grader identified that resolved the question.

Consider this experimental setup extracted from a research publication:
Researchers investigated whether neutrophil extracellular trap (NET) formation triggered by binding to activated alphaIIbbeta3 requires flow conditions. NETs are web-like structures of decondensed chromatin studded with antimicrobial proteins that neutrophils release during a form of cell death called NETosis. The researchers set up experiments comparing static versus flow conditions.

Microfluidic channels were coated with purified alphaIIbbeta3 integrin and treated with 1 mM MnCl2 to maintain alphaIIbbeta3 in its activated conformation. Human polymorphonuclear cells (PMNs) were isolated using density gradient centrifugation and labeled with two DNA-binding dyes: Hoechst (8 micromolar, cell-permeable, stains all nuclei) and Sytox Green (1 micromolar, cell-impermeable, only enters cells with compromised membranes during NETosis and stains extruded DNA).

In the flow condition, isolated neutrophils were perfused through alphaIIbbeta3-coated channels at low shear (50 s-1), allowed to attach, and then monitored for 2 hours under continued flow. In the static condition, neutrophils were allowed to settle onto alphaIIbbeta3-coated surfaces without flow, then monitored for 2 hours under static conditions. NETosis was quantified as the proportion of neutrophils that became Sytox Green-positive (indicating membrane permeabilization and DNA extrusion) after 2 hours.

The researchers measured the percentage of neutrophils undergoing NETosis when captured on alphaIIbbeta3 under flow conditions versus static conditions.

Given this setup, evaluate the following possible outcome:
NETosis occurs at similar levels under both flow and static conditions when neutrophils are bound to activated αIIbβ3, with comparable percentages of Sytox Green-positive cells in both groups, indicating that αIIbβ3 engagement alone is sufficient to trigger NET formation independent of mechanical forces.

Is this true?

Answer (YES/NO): NO